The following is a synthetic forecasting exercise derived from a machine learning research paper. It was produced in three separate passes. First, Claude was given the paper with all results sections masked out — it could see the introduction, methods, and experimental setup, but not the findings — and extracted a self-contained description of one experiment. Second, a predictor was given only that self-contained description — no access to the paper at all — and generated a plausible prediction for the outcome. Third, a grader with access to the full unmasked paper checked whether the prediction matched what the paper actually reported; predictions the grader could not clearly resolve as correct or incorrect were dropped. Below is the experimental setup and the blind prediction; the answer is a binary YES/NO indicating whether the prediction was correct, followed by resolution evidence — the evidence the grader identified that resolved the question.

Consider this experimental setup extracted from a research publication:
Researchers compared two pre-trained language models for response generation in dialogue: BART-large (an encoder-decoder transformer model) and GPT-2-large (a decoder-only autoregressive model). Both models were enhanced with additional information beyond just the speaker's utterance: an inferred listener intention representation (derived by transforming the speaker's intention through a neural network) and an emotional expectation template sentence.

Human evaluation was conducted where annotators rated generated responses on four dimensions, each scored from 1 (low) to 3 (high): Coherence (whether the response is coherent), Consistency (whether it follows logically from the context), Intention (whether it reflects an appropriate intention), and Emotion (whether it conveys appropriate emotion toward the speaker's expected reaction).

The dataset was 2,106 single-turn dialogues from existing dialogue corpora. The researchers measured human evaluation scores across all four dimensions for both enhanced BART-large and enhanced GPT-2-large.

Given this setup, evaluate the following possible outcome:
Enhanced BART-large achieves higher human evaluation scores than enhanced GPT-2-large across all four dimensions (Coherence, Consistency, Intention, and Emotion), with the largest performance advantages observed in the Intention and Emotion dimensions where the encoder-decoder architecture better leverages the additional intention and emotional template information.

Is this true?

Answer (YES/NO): NO